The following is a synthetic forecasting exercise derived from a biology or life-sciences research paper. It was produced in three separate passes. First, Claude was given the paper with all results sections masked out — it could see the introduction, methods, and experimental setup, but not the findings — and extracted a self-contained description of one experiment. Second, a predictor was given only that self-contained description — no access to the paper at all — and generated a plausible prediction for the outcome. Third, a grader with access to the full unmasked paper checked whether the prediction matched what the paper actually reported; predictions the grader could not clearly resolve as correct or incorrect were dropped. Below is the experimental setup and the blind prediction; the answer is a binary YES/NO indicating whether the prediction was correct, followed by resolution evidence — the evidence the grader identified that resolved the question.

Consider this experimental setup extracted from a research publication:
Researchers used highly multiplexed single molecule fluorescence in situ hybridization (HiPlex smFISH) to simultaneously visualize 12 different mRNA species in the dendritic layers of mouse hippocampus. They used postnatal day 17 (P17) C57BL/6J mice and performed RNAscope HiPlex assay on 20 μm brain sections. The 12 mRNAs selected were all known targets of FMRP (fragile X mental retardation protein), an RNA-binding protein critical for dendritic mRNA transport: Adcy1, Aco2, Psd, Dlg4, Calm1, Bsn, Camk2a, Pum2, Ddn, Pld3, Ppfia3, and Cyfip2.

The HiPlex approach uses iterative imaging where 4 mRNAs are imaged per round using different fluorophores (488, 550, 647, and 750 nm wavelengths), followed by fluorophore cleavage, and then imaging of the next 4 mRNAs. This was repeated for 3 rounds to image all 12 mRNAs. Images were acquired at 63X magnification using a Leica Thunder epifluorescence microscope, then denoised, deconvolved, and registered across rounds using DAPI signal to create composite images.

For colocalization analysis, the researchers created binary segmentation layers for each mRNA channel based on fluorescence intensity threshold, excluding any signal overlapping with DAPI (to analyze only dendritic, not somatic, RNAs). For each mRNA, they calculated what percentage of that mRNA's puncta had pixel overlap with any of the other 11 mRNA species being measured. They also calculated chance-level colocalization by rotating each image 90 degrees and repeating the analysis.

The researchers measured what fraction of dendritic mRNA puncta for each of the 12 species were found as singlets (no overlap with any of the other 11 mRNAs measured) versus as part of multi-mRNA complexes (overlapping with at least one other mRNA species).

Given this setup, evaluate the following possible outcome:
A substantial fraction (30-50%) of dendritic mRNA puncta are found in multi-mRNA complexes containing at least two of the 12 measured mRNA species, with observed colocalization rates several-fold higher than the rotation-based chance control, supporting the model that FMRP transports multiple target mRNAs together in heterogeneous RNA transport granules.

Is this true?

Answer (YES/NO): NO